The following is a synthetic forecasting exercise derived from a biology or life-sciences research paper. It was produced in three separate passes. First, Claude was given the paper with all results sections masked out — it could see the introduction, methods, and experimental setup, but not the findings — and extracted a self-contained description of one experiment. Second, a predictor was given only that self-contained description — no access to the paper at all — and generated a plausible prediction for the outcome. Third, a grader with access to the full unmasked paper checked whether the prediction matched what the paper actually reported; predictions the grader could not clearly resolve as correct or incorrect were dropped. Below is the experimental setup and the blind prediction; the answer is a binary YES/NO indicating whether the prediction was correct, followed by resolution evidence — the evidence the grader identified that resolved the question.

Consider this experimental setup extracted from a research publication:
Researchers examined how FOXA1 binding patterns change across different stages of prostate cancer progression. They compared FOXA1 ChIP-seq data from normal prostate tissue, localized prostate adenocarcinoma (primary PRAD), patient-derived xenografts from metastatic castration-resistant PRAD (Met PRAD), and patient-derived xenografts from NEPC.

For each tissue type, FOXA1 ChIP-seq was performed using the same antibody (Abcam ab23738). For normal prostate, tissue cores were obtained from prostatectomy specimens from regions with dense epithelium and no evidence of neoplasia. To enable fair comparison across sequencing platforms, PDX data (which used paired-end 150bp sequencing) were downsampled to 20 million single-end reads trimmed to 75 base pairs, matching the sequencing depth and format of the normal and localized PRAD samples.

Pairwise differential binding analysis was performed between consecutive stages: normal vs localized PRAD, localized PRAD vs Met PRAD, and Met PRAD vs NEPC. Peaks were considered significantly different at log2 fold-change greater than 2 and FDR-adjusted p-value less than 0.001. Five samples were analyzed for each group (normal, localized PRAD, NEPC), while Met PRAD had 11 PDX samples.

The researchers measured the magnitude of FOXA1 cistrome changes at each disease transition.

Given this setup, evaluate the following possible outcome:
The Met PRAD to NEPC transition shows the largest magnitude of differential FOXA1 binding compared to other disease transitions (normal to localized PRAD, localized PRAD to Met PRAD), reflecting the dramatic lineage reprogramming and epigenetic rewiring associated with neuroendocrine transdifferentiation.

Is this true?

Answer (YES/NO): YES